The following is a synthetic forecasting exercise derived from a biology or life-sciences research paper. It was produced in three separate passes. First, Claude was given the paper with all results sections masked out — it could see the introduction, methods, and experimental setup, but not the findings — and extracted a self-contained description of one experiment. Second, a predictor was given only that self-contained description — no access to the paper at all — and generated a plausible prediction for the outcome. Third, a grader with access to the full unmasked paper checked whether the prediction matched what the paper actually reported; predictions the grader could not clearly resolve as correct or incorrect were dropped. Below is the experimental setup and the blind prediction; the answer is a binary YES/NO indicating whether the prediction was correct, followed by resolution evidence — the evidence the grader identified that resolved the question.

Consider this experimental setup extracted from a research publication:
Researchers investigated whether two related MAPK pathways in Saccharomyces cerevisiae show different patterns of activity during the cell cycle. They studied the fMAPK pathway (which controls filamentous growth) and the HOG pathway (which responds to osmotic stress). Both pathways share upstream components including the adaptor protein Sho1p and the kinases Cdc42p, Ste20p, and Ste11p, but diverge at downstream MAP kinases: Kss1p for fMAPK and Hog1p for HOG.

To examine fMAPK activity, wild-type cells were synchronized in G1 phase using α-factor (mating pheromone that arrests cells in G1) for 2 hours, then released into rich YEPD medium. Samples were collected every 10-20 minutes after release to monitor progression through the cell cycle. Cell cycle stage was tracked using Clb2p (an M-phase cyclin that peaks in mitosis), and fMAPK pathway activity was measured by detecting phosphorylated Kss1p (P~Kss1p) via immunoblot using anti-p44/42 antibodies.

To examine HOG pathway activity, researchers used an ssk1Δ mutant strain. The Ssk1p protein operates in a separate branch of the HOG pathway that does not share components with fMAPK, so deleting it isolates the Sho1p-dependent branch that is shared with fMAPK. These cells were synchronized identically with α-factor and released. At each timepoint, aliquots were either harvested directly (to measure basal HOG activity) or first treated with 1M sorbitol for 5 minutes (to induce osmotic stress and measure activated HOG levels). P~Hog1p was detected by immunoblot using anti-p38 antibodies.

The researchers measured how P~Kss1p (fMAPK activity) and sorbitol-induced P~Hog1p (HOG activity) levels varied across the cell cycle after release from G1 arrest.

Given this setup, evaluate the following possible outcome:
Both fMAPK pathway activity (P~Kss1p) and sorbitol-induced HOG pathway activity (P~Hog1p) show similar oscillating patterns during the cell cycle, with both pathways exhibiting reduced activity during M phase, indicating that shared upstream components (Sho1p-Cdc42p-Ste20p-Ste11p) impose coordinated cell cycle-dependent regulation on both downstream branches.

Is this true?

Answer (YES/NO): NO